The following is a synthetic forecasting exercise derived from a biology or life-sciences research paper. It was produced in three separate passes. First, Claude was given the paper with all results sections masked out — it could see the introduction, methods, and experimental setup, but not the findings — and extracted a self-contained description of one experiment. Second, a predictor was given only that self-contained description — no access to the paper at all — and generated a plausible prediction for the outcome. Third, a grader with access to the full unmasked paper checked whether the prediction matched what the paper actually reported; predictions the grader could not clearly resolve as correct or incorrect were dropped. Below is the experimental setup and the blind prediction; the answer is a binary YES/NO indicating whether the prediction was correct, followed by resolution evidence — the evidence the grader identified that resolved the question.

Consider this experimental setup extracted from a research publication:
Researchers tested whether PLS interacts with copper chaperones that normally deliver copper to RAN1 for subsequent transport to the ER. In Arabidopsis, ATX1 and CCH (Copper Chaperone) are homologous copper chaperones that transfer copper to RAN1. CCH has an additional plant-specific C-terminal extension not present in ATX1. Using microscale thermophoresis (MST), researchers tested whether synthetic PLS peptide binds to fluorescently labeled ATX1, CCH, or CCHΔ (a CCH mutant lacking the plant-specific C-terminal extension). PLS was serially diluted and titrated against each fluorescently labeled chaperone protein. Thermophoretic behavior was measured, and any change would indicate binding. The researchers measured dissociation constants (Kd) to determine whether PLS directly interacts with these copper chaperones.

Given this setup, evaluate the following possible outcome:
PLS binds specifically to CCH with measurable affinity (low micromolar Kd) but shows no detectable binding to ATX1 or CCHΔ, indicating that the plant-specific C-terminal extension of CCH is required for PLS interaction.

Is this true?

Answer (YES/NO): NO